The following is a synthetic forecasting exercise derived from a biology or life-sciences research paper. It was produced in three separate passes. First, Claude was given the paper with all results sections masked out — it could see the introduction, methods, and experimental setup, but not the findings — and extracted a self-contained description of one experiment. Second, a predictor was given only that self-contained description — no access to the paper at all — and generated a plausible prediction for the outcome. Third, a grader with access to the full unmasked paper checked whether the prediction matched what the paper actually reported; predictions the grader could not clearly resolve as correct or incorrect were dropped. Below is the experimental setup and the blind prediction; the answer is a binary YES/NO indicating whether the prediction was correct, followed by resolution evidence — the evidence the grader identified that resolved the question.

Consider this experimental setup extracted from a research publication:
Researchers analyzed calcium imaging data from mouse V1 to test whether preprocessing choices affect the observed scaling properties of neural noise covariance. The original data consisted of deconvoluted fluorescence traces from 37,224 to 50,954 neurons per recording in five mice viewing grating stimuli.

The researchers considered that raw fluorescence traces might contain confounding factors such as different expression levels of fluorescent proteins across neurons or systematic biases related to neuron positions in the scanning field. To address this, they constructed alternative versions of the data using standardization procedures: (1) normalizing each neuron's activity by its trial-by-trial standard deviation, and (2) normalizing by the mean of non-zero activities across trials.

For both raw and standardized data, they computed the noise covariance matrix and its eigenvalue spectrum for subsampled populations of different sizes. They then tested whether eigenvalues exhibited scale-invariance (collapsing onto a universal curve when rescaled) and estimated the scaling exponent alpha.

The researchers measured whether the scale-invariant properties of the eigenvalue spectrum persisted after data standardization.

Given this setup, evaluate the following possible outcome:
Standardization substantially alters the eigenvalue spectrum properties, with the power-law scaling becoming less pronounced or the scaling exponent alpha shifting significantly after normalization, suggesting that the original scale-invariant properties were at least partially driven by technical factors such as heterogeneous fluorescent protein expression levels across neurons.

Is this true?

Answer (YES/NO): NO